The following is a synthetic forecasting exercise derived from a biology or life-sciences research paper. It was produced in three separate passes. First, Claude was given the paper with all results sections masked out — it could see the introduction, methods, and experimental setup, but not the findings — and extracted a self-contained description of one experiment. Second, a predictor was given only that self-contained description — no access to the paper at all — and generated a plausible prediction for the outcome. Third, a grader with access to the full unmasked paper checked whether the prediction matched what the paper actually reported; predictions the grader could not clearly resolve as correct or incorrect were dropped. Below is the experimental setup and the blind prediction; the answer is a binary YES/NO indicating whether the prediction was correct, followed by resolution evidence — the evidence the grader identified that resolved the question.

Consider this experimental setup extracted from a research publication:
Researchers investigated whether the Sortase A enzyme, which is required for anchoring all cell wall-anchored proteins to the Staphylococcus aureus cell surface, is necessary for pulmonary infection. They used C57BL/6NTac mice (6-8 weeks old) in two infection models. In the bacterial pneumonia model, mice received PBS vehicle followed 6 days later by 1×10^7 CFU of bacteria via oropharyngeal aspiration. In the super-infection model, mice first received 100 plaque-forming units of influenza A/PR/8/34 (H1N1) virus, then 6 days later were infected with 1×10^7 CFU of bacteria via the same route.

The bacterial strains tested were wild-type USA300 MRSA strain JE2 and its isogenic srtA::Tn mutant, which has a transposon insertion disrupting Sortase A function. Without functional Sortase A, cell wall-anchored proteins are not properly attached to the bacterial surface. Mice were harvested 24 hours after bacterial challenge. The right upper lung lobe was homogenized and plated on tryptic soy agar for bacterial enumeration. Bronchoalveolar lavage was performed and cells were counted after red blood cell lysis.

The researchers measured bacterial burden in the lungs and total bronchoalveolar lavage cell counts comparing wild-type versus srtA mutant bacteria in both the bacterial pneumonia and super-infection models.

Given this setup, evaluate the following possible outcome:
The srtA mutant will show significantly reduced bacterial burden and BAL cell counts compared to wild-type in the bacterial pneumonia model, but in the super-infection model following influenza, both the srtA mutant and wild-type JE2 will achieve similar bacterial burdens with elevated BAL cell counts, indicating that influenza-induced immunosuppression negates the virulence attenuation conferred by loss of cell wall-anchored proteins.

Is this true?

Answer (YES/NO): NO